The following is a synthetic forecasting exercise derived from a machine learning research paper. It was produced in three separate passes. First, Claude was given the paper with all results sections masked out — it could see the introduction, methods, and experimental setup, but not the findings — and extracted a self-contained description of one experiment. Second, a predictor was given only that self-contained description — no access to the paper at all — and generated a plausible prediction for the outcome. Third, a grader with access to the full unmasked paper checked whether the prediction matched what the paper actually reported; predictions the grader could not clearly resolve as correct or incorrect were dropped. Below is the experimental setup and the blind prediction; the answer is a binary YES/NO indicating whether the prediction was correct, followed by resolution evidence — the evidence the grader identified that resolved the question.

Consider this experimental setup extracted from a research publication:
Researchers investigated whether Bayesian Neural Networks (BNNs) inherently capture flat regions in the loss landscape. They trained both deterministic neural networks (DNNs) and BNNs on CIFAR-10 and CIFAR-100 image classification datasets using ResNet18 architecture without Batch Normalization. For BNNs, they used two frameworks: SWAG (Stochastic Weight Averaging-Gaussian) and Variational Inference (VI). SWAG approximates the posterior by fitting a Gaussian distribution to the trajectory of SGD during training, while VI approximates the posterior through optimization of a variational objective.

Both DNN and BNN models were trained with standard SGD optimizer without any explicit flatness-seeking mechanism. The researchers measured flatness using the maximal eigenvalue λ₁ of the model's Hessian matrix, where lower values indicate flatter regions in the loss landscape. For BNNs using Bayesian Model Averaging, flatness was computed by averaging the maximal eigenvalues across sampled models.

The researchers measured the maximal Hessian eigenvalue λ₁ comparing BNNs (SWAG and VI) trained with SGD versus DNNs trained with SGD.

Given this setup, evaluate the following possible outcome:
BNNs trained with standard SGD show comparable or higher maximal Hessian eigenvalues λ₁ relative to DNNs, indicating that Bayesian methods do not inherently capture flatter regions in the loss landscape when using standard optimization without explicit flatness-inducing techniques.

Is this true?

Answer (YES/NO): YES